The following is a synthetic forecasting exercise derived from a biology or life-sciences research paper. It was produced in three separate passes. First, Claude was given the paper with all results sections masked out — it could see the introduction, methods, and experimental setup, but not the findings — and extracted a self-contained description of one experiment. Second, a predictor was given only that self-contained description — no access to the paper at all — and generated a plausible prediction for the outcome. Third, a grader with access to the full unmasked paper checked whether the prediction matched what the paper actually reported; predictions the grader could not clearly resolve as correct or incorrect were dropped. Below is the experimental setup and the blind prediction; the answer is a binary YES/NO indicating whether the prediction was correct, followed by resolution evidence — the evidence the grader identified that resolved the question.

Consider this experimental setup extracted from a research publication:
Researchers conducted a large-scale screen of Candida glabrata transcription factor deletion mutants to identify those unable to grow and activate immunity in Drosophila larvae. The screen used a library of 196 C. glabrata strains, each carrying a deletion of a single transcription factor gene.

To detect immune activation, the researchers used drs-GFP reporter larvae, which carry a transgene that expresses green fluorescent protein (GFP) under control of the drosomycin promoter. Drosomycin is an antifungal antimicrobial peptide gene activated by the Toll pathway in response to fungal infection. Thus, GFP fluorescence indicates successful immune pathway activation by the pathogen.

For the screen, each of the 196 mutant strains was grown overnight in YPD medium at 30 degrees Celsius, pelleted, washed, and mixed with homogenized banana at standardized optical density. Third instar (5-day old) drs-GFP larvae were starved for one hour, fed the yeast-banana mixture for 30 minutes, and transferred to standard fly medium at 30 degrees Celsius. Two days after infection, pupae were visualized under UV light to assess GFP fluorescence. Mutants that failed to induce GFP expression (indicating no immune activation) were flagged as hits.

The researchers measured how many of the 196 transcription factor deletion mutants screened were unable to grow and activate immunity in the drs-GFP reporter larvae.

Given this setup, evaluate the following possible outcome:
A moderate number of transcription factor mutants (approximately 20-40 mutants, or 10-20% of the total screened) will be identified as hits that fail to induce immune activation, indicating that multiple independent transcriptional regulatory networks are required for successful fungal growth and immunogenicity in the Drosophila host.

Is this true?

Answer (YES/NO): NO